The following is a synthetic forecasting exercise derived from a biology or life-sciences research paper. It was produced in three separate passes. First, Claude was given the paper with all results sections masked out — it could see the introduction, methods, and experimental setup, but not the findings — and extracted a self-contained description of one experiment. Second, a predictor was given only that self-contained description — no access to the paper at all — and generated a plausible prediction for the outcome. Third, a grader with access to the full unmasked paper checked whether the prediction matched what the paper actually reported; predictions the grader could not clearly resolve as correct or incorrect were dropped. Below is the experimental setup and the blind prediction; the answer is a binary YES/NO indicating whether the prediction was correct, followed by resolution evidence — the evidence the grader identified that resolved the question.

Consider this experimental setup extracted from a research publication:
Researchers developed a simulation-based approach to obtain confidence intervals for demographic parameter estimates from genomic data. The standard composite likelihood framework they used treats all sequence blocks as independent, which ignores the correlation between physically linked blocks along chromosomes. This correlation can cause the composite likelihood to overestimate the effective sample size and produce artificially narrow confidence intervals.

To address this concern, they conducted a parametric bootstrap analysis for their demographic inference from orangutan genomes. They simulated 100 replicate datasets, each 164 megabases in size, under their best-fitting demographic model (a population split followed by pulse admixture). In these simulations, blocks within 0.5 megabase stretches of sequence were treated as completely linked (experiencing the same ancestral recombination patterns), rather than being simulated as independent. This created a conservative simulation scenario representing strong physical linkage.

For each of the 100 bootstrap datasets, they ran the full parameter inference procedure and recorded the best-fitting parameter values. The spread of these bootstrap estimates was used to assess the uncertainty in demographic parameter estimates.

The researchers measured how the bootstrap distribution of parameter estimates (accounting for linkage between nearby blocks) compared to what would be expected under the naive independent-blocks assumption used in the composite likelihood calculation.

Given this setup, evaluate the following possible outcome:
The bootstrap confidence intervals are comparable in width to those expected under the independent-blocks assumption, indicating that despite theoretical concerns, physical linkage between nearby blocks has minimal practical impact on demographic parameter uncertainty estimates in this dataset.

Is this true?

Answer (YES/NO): NO